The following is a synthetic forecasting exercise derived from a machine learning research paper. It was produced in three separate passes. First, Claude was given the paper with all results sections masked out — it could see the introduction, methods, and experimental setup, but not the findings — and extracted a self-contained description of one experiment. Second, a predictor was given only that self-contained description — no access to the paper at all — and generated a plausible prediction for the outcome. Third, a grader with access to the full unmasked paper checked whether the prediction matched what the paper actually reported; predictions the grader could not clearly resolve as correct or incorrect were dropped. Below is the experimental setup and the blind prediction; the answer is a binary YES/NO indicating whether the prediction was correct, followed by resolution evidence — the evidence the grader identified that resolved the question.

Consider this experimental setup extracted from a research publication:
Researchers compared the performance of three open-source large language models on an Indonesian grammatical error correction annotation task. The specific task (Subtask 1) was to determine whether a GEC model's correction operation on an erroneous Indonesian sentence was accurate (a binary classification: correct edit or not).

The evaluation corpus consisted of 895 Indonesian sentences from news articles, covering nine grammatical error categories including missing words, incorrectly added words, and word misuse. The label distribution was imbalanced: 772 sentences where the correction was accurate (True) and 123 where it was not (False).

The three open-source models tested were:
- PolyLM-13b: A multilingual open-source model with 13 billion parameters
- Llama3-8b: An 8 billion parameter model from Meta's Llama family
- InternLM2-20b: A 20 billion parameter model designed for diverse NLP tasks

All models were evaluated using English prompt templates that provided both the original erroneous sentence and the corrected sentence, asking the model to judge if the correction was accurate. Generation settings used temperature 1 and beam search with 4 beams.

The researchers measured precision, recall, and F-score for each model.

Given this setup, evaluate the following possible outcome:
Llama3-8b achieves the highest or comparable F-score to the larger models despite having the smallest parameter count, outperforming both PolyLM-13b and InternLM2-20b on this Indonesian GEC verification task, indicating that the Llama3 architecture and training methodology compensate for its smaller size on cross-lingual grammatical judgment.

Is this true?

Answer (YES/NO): NO